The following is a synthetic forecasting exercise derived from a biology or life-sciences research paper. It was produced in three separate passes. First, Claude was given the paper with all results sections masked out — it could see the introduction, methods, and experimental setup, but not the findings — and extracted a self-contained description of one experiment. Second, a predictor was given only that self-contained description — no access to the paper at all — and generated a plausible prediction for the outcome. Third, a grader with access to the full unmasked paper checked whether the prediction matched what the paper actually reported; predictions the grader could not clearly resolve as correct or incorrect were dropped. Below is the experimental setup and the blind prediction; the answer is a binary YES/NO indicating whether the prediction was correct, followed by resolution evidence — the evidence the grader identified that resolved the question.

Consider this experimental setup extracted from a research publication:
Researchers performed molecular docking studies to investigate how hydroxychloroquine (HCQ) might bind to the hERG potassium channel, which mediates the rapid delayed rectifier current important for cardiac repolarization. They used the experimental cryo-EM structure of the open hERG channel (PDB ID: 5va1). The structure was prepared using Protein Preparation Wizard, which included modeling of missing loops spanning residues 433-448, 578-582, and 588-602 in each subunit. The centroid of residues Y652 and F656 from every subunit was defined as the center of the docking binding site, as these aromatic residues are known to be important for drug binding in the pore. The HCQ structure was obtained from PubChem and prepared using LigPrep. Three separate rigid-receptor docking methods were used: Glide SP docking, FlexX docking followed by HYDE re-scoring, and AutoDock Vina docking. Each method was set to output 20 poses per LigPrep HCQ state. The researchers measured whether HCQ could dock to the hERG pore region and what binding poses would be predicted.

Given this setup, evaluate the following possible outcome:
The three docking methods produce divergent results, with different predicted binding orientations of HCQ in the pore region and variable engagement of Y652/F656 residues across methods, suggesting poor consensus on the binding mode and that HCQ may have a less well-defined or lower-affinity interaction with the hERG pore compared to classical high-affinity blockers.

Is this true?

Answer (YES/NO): NO